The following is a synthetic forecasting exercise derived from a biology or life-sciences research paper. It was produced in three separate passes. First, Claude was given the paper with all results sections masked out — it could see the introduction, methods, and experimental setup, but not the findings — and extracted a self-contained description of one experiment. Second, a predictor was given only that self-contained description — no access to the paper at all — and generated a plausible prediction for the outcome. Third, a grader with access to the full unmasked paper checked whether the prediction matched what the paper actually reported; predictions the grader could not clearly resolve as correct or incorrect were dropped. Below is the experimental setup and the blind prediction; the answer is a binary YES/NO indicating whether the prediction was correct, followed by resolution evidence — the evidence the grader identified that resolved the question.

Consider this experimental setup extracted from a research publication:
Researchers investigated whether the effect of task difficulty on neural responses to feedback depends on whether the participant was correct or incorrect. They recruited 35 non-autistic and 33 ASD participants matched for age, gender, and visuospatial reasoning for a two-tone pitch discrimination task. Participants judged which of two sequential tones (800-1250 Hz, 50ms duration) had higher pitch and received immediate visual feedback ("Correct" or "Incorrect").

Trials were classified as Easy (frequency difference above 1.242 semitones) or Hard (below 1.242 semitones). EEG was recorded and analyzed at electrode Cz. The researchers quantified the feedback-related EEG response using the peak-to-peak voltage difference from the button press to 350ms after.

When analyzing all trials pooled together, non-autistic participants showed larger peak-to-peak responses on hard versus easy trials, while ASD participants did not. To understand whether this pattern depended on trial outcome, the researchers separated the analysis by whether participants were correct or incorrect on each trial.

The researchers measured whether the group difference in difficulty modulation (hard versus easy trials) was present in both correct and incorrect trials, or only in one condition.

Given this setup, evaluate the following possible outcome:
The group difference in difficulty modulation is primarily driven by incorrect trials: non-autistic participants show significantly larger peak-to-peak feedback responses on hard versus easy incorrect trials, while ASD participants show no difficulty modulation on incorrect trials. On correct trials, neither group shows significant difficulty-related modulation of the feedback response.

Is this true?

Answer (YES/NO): NO